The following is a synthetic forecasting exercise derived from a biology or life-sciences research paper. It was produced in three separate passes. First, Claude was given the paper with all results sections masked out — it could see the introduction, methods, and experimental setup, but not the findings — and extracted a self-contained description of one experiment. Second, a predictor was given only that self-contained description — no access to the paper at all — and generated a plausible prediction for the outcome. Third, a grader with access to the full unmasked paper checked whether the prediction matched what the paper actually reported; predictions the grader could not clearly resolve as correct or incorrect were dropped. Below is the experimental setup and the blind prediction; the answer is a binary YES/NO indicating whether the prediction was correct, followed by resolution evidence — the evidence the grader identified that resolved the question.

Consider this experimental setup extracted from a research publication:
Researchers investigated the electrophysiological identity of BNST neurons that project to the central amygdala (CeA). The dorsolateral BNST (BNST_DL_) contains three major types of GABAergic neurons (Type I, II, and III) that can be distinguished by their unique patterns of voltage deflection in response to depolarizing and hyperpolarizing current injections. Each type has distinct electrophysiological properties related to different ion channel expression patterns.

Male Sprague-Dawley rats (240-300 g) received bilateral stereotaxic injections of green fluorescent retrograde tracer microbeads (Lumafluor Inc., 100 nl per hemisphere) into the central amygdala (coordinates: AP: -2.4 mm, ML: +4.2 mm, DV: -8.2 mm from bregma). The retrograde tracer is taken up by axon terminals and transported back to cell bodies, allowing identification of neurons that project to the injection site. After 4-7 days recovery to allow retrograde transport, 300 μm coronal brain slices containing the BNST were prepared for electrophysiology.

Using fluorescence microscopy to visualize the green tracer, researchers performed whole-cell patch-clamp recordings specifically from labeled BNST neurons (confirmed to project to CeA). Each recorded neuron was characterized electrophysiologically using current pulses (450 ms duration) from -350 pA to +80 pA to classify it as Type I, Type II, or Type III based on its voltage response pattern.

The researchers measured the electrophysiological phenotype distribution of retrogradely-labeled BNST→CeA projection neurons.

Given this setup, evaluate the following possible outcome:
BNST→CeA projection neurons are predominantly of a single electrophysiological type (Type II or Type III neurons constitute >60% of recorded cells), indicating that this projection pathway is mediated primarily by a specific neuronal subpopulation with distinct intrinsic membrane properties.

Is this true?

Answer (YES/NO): YES